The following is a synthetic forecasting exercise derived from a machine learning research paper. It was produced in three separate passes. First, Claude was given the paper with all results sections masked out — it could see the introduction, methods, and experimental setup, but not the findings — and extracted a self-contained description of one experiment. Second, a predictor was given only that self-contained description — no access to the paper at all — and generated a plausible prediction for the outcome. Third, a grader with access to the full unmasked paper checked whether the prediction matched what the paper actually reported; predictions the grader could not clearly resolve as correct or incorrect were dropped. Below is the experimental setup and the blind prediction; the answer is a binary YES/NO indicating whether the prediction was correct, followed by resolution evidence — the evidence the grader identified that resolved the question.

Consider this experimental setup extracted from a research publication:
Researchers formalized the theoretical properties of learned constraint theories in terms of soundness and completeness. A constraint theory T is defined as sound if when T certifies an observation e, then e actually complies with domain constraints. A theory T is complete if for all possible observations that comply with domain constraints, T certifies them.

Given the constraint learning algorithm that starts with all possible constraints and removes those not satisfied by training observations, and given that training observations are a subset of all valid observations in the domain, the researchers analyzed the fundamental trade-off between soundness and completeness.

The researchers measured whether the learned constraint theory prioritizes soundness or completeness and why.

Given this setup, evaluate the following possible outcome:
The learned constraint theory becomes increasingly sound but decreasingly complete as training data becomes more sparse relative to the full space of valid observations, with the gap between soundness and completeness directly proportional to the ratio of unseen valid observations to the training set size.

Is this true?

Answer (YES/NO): NO